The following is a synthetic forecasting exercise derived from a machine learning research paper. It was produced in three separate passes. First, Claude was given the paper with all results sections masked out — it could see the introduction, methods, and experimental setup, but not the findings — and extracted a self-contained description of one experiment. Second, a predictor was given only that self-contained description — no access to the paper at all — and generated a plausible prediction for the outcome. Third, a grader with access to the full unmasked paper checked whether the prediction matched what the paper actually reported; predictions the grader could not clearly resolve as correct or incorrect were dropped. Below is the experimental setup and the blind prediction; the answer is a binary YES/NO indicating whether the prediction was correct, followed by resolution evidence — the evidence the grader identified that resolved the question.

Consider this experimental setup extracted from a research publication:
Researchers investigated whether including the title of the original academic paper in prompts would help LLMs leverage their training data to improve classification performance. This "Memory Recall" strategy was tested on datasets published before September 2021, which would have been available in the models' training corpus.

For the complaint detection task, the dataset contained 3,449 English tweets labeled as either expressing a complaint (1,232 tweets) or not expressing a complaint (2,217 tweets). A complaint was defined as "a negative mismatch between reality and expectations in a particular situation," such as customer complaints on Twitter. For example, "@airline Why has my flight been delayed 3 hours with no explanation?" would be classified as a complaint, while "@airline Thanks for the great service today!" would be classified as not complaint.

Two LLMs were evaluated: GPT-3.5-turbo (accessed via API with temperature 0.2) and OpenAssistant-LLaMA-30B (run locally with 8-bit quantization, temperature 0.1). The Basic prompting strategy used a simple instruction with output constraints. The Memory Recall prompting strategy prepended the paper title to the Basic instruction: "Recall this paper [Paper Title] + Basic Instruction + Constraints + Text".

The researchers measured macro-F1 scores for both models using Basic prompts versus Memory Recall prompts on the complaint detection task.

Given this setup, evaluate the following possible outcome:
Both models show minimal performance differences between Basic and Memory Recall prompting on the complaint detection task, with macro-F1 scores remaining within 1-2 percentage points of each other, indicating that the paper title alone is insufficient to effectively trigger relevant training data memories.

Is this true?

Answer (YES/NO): NO